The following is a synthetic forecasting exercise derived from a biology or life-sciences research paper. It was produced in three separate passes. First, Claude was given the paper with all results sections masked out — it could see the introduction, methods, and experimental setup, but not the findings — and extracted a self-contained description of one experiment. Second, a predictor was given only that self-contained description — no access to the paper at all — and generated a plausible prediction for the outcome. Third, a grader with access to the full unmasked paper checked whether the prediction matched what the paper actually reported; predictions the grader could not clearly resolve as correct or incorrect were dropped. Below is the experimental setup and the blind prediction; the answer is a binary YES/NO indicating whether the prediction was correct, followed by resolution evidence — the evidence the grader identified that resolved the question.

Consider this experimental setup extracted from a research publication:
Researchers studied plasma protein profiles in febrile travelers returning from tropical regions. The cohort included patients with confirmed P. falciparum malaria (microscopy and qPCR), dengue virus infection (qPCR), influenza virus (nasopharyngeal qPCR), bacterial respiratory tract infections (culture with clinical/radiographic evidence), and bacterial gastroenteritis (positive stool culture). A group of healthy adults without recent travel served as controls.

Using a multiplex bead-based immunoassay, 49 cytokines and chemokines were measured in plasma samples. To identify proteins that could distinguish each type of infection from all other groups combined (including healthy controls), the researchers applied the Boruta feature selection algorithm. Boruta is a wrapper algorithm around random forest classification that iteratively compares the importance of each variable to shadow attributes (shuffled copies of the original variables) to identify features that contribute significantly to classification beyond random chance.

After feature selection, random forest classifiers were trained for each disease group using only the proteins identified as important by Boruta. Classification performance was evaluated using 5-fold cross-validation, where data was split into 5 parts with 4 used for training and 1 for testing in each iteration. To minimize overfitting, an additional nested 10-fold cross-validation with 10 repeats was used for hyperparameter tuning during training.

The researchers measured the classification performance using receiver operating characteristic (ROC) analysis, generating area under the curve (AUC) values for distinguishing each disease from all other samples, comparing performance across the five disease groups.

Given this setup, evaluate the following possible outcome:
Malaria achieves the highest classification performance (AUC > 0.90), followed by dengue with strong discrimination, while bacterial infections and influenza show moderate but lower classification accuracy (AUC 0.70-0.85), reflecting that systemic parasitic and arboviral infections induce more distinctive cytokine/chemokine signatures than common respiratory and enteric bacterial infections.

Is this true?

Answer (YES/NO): NO